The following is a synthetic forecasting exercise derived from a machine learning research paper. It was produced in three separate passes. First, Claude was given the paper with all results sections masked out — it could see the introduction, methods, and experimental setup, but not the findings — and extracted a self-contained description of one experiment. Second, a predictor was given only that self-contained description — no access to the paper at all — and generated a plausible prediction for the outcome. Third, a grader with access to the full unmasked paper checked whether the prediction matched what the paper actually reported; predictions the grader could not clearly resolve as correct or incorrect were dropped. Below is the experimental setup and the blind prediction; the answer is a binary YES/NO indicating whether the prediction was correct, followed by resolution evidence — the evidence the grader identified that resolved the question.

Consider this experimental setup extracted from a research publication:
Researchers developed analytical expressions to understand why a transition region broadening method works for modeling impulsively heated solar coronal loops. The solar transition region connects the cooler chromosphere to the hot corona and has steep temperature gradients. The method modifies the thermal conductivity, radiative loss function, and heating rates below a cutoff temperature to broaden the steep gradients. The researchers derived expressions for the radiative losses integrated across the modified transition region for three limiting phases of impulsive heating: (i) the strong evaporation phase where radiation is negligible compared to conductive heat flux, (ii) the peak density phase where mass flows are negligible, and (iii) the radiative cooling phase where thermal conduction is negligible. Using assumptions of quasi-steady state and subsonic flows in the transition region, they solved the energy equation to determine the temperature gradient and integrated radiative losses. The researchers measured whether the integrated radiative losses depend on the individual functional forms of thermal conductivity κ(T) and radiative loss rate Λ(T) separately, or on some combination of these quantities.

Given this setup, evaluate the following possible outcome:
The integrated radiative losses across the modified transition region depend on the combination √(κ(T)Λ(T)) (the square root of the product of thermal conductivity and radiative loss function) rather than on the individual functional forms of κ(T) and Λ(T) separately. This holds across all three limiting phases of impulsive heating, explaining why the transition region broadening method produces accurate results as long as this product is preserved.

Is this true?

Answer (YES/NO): NO